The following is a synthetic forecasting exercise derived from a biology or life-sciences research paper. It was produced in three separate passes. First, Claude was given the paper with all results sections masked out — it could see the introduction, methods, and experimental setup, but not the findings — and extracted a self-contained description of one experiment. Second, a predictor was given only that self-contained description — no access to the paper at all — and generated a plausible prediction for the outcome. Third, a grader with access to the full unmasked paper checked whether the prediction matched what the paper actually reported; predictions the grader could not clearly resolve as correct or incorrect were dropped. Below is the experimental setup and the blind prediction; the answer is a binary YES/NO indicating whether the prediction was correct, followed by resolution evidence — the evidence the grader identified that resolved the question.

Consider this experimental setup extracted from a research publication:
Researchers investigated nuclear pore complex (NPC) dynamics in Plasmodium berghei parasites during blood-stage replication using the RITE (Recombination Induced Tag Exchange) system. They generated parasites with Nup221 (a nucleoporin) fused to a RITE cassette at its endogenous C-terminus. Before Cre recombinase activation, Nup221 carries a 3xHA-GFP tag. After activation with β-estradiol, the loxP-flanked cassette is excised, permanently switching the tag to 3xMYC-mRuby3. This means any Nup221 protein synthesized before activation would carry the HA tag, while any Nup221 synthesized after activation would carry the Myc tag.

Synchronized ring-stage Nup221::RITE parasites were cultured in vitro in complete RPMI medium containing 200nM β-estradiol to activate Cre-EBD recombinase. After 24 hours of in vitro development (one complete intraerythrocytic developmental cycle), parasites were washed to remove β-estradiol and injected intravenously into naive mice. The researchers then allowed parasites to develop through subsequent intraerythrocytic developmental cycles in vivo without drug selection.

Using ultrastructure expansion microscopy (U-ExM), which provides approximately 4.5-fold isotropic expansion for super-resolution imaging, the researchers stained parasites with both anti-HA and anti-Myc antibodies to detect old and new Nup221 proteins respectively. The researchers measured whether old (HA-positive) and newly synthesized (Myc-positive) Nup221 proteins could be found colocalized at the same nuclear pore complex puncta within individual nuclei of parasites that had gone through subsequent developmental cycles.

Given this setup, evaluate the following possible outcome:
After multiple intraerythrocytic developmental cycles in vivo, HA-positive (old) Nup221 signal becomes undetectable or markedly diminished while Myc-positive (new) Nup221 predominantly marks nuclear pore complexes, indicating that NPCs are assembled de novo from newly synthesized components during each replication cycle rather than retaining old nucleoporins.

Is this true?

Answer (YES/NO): NO